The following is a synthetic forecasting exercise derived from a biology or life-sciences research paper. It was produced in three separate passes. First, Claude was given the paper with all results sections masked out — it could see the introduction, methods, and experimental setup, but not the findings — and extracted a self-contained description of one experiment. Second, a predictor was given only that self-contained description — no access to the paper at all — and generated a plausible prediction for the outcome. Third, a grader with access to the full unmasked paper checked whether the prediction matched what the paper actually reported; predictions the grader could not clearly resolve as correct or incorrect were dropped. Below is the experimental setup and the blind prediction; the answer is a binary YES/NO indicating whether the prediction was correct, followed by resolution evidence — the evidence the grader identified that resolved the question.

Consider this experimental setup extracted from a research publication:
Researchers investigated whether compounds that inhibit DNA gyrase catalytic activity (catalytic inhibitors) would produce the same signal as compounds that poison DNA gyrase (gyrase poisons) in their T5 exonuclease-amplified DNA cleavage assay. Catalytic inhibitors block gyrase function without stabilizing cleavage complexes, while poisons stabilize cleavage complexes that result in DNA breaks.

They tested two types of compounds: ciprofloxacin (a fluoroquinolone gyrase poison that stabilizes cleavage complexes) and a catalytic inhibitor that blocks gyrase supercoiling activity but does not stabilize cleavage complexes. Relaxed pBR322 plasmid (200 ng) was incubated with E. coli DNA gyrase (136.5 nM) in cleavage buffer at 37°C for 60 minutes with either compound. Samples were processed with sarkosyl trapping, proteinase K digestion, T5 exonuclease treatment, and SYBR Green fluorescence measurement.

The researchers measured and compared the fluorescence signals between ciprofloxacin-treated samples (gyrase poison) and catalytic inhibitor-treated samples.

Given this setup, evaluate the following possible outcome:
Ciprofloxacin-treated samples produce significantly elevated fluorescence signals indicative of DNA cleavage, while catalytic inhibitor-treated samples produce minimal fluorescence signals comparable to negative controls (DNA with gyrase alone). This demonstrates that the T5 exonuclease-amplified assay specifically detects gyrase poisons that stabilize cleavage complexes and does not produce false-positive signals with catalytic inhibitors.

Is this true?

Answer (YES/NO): NO